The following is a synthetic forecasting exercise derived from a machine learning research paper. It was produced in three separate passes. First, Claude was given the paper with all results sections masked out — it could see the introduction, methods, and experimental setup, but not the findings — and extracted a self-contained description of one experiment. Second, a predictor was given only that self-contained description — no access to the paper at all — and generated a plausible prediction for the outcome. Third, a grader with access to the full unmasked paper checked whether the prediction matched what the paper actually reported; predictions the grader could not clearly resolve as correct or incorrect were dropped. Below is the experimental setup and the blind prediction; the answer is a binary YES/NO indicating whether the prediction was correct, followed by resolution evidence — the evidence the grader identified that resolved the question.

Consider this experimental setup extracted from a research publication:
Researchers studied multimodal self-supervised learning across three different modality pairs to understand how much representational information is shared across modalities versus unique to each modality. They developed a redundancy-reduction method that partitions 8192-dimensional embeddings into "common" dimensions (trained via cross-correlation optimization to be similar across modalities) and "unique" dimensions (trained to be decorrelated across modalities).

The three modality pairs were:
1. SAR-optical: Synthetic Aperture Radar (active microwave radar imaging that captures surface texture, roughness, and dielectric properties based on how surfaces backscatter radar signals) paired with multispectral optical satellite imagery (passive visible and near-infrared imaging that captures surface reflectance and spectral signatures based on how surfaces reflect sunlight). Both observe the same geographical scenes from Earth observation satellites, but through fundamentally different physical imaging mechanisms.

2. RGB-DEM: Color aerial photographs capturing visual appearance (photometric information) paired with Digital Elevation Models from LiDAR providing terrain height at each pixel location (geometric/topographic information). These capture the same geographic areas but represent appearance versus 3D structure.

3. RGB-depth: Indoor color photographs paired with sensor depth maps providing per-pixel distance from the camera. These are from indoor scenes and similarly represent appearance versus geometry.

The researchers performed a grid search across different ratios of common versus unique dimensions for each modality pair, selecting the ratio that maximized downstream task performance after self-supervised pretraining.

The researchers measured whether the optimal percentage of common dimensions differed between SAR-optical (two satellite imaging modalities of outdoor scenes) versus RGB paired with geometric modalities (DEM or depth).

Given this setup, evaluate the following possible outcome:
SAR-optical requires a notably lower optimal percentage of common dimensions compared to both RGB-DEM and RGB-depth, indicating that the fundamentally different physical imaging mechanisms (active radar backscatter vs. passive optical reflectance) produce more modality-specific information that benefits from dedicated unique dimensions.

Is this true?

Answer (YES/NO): NO